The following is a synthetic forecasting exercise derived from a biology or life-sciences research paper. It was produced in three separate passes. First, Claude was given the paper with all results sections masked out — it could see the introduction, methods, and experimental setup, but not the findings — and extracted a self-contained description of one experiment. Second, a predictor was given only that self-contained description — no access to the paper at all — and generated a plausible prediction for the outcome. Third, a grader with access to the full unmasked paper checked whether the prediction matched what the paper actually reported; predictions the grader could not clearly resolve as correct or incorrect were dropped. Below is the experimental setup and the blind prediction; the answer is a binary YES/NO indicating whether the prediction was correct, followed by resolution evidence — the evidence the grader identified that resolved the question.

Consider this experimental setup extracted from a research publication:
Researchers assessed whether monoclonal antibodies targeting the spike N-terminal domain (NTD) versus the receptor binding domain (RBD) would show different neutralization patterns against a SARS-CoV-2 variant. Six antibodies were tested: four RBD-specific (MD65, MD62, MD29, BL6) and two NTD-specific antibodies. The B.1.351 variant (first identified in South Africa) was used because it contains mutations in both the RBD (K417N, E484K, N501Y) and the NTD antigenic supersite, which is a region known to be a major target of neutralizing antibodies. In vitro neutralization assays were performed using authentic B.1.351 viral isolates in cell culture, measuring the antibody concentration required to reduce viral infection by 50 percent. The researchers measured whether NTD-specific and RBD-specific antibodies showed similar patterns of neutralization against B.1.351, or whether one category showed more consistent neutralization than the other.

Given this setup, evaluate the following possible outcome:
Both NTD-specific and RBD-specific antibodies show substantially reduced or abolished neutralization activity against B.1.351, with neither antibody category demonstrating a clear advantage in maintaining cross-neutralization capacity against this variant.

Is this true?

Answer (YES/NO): NO